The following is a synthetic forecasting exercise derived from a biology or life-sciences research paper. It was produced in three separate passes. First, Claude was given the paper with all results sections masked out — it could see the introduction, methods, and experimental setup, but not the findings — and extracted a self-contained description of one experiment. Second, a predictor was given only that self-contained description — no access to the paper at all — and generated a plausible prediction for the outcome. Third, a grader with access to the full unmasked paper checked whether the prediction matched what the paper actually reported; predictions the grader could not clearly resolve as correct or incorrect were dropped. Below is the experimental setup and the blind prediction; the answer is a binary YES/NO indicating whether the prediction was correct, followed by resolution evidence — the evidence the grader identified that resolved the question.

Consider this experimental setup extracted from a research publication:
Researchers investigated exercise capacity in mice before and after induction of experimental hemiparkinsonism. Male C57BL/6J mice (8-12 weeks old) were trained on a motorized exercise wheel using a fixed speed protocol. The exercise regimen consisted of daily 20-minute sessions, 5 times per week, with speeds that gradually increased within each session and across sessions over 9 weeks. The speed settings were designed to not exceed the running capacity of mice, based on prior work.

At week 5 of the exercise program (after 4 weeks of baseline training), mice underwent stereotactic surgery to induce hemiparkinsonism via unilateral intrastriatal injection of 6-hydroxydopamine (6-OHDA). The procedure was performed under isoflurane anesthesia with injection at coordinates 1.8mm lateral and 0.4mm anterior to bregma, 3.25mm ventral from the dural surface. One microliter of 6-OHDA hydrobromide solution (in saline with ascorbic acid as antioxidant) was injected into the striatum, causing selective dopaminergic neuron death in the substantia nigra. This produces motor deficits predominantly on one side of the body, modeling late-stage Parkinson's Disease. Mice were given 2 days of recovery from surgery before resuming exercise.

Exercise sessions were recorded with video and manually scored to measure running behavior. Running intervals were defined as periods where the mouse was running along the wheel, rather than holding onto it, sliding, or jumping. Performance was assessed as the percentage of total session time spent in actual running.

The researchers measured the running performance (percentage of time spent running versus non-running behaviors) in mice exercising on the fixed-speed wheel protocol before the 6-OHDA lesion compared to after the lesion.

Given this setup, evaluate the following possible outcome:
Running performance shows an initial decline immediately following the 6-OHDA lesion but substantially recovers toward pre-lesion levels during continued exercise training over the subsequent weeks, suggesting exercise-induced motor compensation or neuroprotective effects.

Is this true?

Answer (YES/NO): NO